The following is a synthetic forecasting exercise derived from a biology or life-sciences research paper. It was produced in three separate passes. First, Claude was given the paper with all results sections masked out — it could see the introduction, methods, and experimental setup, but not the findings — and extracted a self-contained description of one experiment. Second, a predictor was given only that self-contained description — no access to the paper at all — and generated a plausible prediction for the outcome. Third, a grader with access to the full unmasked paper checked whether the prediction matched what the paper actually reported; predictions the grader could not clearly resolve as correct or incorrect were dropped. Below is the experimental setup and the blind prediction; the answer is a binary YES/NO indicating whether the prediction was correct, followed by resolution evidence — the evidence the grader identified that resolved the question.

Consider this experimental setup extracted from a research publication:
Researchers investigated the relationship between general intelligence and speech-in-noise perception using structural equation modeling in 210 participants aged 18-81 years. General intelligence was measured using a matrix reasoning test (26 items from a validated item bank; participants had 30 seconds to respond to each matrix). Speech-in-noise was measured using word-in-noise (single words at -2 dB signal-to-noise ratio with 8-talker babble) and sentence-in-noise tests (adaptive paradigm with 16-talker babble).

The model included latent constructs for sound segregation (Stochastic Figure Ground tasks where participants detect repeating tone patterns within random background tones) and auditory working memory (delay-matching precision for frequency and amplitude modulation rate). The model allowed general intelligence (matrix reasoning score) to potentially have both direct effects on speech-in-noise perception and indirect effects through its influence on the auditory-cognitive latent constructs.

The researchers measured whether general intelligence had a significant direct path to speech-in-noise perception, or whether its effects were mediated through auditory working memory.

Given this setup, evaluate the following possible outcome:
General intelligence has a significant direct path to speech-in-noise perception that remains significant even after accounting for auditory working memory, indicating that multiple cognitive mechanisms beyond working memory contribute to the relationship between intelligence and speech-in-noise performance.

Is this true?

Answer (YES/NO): NO